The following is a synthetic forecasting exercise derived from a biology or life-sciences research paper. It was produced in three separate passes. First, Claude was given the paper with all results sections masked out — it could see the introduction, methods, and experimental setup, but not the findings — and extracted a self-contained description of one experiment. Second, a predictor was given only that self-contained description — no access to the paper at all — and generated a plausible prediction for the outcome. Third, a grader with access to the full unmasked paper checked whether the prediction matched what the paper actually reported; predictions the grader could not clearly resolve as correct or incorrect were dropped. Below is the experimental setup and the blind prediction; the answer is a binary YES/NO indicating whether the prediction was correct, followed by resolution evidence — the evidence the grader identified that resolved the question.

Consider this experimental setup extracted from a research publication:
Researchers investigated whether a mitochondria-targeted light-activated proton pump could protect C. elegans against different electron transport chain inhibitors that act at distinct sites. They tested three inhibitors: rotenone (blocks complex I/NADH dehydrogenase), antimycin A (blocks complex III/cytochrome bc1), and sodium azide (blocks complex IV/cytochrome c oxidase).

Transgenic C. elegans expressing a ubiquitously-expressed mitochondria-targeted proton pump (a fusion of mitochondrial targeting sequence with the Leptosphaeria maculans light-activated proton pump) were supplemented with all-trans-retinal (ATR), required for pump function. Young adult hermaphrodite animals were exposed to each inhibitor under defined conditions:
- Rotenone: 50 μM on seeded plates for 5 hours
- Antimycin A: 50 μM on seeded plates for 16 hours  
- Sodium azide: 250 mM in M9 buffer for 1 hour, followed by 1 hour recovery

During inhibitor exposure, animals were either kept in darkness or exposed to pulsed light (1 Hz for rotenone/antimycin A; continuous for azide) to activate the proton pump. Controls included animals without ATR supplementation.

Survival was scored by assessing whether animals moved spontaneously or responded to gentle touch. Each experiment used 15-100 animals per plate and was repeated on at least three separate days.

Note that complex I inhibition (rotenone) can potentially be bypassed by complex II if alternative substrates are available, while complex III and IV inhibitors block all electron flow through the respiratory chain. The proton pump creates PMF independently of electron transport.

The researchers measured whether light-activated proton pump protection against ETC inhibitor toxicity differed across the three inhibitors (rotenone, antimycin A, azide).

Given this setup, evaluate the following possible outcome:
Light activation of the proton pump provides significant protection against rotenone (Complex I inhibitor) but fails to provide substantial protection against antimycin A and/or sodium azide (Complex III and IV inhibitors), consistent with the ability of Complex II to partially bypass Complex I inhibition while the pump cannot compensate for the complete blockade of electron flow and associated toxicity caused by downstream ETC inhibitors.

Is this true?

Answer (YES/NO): NO